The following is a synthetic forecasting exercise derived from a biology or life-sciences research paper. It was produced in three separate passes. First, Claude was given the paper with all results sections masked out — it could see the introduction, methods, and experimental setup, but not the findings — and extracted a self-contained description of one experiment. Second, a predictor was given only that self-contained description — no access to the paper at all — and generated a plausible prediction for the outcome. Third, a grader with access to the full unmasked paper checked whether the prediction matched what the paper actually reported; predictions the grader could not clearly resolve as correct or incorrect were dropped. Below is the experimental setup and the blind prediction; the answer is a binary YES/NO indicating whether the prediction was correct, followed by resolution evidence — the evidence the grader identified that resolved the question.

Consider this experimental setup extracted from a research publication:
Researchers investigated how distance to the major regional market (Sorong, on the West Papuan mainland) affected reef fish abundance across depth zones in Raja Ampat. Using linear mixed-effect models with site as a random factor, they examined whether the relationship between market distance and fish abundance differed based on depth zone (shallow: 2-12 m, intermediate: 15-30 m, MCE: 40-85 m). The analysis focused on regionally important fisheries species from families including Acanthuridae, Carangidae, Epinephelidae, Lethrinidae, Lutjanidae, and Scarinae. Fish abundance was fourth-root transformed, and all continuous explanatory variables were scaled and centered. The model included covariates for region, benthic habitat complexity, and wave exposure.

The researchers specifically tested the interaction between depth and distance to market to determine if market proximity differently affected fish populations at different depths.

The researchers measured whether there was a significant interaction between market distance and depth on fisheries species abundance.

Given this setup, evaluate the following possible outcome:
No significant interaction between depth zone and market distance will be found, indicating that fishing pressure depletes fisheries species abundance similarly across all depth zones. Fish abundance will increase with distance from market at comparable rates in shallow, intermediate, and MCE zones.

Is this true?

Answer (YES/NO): NO